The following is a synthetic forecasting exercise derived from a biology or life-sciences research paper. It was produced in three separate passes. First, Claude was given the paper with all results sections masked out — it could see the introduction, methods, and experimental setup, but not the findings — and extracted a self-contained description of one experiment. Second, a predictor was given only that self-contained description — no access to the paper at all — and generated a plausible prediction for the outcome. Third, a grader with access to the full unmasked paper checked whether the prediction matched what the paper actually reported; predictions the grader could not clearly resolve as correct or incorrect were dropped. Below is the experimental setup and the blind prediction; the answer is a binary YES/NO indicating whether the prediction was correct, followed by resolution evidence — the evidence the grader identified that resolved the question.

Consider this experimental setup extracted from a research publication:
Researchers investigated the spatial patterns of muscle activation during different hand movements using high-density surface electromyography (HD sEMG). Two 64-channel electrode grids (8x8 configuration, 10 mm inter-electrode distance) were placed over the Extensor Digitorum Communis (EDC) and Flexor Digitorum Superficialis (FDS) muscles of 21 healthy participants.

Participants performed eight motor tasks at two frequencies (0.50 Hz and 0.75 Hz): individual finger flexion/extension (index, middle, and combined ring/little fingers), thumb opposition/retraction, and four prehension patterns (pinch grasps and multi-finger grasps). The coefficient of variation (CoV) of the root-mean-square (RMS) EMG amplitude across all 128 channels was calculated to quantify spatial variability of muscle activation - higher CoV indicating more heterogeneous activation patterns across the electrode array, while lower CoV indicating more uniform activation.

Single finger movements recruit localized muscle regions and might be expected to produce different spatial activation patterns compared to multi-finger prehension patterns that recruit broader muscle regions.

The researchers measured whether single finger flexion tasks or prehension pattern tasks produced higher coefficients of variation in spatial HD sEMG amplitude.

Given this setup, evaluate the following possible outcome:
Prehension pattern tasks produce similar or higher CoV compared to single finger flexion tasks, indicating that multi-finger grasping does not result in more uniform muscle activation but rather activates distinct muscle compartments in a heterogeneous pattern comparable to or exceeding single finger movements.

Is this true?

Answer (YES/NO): YES